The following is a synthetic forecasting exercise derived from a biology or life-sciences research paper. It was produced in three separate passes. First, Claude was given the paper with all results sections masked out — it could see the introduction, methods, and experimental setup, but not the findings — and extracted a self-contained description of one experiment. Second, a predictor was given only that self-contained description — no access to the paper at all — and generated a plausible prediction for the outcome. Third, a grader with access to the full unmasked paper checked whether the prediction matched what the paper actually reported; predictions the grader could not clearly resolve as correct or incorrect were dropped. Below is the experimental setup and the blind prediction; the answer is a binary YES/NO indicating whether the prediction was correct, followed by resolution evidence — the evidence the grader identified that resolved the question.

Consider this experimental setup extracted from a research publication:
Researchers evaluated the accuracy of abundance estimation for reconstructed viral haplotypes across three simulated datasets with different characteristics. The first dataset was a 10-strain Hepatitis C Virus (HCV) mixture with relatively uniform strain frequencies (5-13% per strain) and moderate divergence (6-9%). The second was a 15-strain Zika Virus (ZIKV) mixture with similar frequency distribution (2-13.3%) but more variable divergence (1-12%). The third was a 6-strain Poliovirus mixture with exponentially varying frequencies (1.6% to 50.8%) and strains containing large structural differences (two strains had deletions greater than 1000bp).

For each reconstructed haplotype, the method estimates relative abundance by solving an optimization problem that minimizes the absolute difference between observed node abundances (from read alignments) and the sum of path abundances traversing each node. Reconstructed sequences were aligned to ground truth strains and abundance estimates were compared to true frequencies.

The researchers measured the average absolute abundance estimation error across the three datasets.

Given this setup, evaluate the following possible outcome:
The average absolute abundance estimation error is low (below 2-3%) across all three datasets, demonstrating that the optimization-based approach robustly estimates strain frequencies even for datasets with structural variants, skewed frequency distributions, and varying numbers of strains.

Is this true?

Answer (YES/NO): YES